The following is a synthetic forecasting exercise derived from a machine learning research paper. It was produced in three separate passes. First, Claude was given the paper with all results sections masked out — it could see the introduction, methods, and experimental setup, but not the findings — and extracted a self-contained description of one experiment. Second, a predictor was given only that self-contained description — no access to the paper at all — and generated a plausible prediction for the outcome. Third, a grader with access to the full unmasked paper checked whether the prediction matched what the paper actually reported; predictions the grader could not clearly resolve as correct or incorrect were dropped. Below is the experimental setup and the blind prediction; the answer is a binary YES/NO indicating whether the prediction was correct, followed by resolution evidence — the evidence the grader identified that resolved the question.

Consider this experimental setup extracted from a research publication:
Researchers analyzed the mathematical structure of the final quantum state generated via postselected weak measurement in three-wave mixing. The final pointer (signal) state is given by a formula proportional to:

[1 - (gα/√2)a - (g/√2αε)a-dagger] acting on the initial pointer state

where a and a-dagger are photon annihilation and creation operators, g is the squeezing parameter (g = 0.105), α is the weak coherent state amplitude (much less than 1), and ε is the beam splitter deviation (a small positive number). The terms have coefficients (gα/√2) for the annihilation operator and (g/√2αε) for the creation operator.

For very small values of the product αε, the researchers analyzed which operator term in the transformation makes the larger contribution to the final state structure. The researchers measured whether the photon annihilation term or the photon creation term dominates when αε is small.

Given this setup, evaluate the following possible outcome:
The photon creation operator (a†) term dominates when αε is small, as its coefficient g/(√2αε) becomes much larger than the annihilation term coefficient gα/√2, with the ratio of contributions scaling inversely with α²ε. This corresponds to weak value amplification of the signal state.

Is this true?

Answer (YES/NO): YES